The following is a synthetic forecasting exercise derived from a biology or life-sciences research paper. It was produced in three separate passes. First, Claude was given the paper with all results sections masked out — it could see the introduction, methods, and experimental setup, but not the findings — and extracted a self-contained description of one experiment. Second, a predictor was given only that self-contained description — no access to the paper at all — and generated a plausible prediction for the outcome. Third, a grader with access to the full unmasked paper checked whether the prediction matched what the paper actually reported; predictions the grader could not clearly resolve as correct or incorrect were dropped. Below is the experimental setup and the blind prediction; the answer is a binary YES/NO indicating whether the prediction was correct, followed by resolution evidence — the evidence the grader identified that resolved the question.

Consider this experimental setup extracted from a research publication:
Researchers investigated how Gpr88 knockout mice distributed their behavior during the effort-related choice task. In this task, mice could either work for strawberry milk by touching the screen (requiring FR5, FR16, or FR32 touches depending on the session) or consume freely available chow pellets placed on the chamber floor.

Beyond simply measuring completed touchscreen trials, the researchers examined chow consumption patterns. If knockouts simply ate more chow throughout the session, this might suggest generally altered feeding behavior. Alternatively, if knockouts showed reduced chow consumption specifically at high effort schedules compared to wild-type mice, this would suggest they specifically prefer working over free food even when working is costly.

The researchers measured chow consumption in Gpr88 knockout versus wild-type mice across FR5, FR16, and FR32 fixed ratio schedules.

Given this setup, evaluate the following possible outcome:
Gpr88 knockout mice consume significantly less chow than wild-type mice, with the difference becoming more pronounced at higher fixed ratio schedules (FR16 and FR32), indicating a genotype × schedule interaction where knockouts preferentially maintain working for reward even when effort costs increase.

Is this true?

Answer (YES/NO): NO